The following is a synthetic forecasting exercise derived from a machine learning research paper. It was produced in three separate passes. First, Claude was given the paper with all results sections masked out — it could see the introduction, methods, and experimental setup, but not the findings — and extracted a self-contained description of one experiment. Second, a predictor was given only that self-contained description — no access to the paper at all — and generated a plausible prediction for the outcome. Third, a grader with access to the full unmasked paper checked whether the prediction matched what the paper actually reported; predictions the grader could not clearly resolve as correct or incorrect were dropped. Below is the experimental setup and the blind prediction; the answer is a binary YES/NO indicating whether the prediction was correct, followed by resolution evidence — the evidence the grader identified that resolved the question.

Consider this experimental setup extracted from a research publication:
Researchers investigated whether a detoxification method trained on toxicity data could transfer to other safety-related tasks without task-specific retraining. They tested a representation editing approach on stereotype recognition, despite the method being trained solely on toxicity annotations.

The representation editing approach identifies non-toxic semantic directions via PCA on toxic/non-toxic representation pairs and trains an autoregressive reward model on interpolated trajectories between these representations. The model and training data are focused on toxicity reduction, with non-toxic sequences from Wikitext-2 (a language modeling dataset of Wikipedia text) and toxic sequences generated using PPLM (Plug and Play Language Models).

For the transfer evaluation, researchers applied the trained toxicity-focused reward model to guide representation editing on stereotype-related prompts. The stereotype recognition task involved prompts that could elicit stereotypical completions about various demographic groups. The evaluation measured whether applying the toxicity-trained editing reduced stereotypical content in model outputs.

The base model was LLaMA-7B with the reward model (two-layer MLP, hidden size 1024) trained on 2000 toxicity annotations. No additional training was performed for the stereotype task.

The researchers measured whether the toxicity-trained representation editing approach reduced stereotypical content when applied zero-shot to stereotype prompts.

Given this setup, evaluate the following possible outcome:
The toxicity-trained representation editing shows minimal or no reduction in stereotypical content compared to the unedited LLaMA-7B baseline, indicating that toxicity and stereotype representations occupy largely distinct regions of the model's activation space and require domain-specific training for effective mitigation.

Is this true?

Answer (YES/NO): NO